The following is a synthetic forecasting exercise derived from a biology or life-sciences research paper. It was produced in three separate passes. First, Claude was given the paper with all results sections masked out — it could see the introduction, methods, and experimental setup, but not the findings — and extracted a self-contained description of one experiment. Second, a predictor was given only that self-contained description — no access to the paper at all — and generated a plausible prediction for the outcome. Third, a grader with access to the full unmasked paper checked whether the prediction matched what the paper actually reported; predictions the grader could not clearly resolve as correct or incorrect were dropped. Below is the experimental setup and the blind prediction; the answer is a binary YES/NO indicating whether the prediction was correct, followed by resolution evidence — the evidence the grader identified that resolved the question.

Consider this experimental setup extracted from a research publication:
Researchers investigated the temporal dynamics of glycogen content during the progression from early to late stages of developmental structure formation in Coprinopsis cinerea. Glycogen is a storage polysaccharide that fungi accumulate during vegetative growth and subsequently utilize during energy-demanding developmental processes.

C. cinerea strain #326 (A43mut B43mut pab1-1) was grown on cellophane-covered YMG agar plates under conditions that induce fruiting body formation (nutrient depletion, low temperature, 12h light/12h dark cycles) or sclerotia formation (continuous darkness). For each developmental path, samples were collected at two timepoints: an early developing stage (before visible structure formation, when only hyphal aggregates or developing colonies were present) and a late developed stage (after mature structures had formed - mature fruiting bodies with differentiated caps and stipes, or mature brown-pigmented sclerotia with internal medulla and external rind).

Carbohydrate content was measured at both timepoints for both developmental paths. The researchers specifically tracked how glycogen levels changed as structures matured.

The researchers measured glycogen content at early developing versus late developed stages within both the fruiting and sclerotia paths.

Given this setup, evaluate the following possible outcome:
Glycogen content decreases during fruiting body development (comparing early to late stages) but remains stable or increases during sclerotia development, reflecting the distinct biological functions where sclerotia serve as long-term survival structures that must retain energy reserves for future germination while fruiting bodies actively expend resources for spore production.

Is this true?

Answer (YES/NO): NO